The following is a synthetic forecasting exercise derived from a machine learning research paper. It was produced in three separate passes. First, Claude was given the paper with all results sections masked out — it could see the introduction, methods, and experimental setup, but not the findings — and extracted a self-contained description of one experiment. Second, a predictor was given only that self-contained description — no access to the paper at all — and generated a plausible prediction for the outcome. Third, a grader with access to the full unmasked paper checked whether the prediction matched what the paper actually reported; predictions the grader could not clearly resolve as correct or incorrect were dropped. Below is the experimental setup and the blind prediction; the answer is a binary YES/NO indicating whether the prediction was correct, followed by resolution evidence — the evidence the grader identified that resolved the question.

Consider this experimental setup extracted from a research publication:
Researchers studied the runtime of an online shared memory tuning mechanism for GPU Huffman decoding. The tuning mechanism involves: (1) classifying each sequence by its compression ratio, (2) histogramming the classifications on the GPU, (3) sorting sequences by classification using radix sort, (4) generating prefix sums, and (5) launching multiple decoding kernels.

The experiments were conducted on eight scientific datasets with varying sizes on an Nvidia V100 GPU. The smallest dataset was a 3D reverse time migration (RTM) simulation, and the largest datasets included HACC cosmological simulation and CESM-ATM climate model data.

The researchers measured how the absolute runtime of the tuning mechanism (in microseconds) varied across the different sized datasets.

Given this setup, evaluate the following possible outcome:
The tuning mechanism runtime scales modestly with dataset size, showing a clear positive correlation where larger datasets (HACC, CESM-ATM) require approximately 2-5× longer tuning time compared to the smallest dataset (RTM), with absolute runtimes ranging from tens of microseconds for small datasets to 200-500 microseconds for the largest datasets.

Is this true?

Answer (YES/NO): NO